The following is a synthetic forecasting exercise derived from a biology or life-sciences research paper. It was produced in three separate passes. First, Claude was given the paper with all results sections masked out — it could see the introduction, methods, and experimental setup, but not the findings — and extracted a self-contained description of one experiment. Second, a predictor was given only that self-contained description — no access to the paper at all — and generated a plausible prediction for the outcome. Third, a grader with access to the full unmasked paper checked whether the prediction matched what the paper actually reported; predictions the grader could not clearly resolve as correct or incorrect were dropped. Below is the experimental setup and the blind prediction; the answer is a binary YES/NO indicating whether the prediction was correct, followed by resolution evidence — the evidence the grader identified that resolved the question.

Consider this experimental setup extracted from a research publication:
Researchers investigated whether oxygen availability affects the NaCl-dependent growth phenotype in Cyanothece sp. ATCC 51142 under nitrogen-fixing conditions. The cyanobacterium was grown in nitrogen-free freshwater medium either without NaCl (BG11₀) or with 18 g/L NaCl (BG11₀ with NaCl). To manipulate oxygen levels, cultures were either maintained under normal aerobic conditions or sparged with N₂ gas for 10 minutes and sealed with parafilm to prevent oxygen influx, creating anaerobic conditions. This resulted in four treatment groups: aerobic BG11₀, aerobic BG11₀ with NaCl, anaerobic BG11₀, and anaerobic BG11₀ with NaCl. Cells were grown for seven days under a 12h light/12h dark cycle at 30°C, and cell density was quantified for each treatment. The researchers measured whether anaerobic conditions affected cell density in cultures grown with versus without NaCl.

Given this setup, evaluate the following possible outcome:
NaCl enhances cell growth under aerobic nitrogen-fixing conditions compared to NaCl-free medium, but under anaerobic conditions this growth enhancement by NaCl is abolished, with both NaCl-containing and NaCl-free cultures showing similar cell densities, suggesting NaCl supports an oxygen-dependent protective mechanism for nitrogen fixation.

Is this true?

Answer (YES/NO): NO